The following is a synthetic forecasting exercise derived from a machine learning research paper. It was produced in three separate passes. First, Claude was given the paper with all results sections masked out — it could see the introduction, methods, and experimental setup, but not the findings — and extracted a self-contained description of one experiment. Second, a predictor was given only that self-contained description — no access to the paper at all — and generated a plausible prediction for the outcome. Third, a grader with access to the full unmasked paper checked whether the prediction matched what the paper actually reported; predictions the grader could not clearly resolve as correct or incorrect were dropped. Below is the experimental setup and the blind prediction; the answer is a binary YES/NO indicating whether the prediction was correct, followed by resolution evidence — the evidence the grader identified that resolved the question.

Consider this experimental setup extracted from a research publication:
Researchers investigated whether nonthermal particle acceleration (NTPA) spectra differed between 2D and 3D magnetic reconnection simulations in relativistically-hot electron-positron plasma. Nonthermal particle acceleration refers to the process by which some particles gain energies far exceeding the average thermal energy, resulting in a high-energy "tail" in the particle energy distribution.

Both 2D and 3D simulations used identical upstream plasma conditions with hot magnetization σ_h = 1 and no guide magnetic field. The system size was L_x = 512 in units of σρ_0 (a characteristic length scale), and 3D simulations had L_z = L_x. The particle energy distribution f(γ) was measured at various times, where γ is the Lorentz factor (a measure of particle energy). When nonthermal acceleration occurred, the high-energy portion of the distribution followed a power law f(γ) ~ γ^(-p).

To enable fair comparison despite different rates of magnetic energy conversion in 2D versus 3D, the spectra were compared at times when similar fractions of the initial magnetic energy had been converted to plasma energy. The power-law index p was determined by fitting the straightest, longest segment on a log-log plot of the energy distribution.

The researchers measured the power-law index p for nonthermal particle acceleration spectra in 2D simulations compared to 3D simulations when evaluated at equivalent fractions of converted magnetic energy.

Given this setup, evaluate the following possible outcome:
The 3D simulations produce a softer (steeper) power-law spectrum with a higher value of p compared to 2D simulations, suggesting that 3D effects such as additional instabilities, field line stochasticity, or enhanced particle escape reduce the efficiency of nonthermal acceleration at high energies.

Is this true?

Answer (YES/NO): NO